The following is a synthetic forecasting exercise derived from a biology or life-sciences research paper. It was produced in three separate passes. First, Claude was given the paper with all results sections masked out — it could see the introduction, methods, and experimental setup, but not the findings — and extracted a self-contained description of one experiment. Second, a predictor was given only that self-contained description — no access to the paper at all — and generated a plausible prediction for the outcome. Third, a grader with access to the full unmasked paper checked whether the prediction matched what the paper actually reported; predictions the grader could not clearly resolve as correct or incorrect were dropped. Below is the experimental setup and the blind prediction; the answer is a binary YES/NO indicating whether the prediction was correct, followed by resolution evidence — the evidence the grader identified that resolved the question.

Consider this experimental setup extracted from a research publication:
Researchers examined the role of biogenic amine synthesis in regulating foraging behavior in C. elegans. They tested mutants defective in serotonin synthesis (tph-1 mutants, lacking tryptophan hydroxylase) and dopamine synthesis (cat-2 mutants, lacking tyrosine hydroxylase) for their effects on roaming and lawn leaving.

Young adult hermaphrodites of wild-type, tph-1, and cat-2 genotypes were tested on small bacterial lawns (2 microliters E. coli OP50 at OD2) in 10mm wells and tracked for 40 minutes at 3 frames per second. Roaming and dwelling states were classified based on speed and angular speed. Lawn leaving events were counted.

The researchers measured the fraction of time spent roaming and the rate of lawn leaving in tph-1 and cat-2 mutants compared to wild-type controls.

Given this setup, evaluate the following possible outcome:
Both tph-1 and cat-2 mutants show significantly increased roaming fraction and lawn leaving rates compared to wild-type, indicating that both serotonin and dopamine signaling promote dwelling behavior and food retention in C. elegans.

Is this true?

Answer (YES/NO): YES